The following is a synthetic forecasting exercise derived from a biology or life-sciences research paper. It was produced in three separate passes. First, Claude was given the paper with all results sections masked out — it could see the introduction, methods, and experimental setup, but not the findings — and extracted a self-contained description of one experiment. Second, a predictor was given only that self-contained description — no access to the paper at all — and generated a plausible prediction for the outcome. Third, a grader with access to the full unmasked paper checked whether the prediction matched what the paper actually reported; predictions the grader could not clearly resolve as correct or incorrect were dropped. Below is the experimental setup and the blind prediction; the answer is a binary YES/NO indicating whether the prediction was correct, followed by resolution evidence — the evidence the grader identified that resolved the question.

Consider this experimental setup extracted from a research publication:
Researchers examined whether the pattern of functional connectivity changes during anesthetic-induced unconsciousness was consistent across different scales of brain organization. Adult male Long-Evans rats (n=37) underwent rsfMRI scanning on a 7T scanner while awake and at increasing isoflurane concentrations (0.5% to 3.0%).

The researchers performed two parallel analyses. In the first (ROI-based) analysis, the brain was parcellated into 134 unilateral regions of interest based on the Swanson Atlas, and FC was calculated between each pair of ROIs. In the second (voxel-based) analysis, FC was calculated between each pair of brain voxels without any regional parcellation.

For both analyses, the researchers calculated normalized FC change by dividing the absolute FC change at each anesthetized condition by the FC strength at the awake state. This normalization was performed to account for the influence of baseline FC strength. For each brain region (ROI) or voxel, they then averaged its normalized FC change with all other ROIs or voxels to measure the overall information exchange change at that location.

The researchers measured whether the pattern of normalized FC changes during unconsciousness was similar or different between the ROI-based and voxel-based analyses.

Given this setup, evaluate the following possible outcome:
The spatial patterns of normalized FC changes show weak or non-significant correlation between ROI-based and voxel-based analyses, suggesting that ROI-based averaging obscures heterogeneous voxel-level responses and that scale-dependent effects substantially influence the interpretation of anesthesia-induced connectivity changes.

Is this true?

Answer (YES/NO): NO